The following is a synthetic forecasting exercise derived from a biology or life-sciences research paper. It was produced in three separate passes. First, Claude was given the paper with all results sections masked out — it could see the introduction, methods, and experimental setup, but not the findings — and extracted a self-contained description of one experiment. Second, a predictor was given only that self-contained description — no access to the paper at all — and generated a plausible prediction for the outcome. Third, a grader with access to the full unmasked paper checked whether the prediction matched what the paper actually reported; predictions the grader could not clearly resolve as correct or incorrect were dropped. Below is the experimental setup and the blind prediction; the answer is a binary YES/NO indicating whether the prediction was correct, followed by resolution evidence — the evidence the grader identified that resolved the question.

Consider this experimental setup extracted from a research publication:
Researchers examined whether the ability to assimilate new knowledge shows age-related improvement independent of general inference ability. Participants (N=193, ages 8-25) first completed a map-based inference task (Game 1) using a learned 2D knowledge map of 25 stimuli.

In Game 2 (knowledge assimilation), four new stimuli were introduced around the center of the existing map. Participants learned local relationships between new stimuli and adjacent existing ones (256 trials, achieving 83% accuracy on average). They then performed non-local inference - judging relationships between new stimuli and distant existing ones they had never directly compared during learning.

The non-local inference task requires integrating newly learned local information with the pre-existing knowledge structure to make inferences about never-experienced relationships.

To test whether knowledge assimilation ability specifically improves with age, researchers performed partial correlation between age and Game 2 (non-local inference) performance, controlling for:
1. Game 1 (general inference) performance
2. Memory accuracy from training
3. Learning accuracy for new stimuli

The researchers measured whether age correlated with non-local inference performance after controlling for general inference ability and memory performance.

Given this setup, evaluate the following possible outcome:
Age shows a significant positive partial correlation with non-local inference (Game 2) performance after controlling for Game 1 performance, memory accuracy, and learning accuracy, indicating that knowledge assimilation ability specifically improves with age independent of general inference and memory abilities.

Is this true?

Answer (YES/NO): YES